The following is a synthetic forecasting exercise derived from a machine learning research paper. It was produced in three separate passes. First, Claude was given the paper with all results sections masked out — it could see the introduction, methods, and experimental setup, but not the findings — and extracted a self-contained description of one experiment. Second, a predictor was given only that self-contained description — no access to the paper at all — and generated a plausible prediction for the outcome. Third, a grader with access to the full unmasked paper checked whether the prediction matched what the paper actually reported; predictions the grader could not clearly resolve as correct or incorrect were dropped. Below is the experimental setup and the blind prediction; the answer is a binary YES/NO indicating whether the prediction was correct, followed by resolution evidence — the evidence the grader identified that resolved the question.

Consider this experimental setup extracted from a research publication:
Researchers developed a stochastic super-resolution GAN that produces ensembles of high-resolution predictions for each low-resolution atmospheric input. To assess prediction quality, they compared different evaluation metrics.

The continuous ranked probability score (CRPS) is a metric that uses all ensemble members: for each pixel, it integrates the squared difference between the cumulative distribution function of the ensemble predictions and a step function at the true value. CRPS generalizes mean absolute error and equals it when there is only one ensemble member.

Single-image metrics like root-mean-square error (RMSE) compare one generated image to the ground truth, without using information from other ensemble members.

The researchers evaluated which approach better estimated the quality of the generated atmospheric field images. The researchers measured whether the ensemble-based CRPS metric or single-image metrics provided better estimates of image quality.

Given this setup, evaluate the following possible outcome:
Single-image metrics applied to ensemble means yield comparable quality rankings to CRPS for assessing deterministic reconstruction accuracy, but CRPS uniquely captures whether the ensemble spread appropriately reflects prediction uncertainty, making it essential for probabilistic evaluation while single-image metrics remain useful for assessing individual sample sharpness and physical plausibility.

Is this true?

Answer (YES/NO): NO